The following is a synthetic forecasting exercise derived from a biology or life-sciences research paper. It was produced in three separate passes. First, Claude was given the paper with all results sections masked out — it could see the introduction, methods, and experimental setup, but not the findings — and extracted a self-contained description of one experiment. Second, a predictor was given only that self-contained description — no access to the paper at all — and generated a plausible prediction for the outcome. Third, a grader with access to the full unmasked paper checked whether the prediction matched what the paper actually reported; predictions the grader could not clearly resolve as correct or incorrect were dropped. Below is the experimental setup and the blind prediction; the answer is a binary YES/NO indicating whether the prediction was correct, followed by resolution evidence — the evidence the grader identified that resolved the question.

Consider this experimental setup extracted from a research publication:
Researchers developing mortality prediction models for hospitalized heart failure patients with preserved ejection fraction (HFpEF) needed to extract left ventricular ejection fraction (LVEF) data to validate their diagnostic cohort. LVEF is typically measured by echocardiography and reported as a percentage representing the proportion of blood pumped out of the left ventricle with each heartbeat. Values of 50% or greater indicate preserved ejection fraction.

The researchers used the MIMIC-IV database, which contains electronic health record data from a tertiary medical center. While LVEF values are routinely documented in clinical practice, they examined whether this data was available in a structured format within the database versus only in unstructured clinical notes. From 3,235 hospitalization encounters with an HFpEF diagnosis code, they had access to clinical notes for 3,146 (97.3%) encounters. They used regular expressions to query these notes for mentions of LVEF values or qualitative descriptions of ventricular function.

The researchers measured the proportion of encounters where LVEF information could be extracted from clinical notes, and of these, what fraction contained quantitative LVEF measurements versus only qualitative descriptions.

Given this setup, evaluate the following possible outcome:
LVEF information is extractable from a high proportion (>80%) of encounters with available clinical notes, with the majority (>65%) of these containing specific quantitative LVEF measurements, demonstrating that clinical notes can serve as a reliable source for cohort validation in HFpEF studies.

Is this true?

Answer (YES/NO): NO